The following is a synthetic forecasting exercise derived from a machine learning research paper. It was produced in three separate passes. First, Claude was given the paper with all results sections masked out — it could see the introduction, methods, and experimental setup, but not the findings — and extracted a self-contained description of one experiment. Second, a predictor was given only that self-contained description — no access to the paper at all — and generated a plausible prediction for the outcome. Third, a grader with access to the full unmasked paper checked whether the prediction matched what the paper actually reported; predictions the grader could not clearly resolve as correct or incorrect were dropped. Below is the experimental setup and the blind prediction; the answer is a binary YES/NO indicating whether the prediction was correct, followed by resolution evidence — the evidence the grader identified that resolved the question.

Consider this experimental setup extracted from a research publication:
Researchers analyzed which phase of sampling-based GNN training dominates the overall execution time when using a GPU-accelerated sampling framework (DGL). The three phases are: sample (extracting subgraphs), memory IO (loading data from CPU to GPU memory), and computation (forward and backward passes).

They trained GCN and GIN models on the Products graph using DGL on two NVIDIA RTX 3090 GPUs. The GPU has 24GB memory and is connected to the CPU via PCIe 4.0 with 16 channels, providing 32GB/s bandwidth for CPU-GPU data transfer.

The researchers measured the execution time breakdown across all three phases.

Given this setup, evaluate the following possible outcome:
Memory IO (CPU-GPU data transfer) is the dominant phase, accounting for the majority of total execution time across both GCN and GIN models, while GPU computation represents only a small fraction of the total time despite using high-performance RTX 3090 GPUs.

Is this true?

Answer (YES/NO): YES